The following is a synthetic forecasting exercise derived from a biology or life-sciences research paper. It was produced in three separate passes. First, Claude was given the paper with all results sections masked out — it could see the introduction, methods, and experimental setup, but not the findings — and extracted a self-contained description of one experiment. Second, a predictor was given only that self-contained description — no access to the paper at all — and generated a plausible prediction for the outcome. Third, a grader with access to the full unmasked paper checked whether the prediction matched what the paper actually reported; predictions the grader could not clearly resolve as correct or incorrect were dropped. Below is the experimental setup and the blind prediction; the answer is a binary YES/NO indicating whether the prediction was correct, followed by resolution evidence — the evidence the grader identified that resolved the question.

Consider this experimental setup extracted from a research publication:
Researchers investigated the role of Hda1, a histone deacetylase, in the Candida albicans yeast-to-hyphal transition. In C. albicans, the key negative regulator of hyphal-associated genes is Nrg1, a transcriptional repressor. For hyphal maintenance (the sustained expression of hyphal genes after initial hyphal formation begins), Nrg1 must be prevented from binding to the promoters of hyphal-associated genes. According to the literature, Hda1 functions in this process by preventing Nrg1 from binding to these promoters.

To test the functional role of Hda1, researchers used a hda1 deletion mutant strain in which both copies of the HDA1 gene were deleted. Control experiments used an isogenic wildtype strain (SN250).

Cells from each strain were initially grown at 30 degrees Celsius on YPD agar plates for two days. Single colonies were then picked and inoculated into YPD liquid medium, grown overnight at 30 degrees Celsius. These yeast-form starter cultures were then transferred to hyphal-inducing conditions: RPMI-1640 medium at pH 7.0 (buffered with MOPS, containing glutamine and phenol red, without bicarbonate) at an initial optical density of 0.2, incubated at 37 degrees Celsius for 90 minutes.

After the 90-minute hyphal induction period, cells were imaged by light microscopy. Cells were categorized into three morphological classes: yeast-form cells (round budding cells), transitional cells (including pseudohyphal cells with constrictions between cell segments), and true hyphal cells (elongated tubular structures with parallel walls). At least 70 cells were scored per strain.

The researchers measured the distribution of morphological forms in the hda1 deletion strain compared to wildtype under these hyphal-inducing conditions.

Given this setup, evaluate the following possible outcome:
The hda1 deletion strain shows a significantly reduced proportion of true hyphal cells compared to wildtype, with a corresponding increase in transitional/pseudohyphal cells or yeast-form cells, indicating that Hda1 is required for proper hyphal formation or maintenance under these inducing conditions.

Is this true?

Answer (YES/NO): YES